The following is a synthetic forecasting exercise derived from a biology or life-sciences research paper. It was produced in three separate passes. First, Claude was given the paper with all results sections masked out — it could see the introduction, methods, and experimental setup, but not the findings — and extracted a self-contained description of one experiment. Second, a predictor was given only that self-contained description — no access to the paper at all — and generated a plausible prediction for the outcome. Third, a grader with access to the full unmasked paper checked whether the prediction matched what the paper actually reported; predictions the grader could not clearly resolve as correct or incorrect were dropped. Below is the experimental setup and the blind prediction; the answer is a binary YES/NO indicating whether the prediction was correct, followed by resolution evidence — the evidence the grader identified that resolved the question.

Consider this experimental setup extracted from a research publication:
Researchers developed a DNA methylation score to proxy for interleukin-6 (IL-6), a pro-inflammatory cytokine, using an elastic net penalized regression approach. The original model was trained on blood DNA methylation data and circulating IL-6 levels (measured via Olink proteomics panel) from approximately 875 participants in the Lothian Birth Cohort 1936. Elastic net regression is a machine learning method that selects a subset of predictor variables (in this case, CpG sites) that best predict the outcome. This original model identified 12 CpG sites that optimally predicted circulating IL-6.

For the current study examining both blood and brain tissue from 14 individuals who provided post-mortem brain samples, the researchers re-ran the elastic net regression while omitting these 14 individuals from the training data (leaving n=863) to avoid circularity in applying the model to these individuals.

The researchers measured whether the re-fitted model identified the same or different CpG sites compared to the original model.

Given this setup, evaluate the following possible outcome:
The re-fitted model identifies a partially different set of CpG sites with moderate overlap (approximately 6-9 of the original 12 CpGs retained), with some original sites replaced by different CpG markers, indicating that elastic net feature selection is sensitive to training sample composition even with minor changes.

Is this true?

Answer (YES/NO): NO